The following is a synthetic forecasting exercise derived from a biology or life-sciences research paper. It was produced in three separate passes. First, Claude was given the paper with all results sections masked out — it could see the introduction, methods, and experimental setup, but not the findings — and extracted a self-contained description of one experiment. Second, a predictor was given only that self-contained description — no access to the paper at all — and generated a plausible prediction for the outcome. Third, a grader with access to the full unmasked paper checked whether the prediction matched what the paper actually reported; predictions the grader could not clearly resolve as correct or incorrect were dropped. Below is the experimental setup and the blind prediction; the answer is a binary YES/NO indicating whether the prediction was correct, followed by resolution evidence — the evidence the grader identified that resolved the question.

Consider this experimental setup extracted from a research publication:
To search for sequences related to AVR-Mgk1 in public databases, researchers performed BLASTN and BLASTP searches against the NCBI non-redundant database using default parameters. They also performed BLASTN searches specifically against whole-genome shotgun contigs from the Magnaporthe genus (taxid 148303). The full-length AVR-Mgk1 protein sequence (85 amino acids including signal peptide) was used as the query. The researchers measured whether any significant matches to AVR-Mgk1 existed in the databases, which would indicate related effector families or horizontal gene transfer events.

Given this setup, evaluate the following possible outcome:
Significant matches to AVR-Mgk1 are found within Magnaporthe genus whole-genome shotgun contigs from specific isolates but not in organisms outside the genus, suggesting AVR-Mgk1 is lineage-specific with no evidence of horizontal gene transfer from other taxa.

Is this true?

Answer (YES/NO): YES